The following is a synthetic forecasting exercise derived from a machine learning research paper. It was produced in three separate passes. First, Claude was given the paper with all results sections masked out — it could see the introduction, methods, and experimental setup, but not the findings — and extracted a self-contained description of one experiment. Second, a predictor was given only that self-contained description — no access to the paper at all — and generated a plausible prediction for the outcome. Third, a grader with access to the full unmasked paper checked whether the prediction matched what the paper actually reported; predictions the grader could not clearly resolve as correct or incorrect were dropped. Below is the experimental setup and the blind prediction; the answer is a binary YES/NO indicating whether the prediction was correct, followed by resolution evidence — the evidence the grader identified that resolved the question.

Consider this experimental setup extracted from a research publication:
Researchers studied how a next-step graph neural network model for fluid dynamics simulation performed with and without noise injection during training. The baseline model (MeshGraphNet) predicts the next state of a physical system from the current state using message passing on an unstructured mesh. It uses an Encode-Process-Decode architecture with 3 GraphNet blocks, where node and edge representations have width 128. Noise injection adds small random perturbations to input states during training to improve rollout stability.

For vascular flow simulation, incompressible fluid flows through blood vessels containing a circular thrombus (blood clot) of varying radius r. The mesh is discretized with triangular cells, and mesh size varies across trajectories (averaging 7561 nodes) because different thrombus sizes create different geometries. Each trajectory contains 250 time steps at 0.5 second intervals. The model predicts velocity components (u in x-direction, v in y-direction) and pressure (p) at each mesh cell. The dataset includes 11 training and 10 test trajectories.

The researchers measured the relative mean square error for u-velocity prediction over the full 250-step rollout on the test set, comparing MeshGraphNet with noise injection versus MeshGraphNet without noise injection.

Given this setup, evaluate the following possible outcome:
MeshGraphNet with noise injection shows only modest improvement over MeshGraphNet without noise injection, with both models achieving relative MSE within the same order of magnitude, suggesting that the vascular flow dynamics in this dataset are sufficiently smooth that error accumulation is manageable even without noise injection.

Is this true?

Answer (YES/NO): NO